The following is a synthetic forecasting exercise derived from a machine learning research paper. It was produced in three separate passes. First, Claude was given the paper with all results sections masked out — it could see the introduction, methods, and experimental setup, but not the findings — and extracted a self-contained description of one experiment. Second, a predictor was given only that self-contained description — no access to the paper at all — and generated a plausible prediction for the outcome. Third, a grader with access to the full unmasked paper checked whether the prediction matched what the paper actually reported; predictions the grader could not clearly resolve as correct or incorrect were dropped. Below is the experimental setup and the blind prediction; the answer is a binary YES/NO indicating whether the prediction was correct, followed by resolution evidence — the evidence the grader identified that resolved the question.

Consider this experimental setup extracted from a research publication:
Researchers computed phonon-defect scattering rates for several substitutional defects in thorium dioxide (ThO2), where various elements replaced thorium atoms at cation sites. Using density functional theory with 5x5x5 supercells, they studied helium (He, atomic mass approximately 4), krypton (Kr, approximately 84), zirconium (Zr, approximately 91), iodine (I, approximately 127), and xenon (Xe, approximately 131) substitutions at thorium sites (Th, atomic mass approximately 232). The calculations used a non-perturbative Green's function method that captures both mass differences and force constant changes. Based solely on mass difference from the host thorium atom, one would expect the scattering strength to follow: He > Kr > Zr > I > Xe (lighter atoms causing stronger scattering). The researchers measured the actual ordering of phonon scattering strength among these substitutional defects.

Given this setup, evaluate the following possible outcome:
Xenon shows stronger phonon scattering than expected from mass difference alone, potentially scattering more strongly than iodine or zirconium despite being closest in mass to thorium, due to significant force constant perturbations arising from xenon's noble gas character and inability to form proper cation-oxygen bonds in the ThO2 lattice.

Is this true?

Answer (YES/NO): YES